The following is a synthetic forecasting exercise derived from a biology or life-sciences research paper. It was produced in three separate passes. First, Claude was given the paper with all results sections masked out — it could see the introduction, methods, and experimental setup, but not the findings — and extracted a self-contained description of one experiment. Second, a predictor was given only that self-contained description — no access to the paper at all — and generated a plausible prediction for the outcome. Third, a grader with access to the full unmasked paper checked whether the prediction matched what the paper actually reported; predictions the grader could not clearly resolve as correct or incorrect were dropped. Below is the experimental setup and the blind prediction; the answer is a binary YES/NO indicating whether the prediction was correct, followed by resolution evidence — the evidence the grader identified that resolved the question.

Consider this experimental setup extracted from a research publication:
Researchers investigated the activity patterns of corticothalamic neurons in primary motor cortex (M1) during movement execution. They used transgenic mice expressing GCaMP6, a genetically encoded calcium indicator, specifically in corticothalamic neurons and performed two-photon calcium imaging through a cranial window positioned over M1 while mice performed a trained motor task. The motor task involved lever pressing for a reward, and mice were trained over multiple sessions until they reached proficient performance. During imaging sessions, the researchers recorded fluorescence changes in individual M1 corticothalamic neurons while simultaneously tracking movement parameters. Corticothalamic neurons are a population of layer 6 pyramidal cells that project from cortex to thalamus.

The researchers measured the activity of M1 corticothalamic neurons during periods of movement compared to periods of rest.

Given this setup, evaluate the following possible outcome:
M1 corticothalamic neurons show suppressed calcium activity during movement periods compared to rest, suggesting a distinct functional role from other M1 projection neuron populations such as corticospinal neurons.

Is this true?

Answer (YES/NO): YES